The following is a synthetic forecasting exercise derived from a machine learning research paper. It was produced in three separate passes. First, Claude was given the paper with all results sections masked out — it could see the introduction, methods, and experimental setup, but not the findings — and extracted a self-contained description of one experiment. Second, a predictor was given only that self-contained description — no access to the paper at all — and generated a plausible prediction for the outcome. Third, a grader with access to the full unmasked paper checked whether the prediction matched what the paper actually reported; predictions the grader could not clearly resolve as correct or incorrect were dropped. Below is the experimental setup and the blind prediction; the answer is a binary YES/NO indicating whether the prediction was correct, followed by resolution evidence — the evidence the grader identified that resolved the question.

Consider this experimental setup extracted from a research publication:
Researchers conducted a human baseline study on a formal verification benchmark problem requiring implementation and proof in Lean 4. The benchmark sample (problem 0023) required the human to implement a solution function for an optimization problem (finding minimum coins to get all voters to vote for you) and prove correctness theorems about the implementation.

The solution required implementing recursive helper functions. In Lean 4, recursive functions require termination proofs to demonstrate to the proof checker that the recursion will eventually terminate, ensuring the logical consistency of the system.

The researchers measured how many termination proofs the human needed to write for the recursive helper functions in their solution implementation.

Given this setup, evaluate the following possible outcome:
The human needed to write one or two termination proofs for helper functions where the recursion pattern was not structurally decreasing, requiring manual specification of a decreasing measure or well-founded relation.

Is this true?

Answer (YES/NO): YES